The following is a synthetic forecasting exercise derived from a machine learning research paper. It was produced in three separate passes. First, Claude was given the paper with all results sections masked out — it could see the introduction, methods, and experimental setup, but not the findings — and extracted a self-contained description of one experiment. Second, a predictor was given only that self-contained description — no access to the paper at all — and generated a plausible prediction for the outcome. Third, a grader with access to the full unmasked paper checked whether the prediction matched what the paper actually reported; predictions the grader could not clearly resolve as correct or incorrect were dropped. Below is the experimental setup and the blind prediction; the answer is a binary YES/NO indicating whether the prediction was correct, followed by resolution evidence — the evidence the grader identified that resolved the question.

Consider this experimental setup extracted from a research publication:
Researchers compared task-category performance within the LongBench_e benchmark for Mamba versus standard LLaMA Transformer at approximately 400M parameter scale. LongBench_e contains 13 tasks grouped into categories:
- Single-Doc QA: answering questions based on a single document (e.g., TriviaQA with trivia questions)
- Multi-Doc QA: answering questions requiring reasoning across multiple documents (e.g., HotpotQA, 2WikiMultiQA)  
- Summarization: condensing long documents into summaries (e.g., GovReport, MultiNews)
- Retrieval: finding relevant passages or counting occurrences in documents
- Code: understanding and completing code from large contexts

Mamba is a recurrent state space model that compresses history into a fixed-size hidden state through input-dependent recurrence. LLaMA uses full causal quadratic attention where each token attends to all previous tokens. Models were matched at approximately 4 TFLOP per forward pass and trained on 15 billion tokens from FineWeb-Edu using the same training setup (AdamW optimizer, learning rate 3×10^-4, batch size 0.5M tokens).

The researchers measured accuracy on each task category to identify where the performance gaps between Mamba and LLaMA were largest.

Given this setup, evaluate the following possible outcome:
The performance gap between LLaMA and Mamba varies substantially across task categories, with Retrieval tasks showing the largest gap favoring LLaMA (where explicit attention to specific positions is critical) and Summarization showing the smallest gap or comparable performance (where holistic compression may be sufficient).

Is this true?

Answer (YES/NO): NO